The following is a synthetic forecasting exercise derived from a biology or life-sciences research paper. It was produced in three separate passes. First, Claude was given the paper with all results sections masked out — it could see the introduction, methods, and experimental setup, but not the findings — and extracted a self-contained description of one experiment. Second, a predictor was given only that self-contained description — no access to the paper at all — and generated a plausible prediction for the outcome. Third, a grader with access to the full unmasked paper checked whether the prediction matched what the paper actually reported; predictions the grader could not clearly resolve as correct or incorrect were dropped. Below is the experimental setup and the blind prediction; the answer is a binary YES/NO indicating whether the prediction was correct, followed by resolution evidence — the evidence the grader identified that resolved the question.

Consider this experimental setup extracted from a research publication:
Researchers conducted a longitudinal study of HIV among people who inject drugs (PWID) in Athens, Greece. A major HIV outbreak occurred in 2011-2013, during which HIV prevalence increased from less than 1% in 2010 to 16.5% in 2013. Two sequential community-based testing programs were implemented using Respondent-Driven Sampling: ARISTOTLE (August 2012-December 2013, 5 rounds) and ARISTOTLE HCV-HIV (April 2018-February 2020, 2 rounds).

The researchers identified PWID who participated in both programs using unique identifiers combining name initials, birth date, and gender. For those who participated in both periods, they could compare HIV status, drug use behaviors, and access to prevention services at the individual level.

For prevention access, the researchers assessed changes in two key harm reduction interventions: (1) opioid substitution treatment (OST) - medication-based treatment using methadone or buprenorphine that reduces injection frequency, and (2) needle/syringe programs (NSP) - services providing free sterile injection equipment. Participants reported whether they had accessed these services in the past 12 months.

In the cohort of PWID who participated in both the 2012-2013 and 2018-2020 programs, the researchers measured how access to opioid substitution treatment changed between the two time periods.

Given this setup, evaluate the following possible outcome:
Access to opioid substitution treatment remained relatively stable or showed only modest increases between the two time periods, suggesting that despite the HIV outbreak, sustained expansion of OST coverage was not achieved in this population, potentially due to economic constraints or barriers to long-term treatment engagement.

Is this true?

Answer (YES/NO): NO